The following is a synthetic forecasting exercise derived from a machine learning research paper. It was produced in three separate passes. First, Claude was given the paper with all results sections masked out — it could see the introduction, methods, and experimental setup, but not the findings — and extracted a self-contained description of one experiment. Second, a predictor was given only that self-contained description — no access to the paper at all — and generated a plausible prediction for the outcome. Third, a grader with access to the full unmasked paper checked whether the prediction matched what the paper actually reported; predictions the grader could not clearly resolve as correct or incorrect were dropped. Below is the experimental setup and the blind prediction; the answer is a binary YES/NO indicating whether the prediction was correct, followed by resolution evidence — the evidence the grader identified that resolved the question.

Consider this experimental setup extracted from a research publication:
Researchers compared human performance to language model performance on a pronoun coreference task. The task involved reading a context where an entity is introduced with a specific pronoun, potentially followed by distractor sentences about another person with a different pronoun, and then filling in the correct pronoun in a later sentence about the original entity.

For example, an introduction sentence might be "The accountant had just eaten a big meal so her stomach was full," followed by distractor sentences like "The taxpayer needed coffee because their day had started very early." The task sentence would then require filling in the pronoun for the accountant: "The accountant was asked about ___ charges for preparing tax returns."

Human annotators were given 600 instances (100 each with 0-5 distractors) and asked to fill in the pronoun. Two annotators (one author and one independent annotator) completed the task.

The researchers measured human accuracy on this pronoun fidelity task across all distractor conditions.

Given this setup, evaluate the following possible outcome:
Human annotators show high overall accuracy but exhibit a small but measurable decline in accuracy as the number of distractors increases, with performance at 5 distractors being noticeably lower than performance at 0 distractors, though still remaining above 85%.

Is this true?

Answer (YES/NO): NO